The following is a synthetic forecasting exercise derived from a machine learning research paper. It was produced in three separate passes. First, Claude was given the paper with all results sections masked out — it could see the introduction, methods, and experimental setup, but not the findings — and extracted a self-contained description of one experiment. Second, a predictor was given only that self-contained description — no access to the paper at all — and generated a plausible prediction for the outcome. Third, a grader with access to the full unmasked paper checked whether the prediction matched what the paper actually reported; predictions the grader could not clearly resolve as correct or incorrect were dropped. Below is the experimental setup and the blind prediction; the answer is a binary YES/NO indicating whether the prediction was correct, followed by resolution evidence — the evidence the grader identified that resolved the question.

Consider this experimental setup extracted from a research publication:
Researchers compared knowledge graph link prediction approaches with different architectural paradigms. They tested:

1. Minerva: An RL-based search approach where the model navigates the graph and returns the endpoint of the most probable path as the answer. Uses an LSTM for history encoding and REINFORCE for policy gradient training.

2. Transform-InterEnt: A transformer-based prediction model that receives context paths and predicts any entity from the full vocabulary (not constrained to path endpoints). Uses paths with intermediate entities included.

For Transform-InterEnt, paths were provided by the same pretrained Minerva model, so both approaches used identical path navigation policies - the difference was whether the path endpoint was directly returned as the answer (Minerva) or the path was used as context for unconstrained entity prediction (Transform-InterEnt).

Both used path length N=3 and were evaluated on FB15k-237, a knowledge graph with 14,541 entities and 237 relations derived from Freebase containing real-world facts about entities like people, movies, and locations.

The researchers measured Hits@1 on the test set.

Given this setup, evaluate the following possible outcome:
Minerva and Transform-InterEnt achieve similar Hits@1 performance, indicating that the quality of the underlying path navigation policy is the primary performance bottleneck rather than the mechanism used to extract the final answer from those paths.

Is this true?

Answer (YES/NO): NO